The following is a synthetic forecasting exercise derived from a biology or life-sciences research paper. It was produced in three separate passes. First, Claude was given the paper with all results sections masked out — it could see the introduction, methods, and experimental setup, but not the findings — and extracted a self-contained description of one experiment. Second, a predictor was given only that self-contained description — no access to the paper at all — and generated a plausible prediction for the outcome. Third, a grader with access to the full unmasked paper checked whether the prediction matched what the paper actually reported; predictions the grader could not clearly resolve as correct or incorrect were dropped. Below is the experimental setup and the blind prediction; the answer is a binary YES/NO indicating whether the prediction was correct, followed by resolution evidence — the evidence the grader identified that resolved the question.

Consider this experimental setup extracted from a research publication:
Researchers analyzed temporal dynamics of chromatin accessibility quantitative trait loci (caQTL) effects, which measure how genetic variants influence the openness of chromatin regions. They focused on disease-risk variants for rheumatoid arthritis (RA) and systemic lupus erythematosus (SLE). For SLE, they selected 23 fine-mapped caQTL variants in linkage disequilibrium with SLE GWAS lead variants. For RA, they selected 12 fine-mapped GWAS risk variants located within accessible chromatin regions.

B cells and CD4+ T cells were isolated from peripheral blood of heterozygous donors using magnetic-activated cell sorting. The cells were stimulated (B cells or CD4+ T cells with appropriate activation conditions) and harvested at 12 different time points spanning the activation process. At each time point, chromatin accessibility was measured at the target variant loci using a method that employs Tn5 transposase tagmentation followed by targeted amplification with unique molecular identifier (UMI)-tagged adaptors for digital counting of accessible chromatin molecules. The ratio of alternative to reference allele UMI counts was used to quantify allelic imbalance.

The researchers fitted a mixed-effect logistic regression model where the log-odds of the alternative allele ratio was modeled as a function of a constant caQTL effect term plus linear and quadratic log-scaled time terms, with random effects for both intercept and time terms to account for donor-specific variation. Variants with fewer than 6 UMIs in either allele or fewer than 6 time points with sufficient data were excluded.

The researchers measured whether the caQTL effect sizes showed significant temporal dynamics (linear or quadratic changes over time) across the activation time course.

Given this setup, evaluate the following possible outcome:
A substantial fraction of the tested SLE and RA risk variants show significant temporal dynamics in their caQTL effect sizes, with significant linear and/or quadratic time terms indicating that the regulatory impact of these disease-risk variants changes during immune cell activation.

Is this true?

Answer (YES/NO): NO